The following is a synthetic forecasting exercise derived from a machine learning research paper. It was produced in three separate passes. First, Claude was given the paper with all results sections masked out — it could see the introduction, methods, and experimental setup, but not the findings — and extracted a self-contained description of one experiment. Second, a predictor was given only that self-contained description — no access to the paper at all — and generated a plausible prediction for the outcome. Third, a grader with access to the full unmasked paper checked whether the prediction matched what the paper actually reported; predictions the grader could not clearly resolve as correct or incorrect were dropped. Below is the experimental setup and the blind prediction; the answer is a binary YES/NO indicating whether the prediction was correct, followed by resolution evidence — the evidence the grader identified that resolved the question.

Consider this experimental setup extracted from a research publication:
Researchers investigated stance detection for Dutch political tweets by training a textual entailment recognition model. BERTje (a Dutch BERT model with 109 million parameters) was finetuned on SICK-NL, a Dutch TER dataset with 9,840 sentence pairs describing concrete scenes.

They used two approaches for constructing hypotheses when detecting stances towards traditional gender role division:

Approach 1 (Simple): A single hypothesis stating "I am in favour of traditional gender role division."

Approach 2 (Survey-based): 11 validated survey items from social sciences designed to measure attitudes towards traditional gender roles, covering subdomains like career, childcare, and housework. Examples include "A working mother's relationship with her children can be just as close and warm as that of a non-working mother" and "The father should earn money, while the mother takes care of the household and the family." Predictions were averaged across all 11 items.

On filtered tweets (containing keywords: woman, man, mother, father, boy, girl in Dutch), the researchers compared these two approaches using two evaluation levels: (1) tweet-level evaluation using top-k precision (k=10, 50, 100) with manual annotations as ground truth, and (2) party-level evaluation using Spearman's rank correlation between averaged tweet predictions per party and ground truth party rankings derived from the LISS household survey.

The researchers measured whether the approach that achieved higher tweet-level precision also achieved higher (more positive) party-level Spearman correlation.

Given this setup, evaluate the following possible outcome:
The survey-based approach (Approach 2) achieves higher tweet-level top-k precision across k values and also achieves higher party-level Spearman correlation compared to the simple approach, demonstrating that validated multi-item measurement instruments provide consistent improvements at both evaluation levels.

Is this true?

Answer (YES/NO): NO